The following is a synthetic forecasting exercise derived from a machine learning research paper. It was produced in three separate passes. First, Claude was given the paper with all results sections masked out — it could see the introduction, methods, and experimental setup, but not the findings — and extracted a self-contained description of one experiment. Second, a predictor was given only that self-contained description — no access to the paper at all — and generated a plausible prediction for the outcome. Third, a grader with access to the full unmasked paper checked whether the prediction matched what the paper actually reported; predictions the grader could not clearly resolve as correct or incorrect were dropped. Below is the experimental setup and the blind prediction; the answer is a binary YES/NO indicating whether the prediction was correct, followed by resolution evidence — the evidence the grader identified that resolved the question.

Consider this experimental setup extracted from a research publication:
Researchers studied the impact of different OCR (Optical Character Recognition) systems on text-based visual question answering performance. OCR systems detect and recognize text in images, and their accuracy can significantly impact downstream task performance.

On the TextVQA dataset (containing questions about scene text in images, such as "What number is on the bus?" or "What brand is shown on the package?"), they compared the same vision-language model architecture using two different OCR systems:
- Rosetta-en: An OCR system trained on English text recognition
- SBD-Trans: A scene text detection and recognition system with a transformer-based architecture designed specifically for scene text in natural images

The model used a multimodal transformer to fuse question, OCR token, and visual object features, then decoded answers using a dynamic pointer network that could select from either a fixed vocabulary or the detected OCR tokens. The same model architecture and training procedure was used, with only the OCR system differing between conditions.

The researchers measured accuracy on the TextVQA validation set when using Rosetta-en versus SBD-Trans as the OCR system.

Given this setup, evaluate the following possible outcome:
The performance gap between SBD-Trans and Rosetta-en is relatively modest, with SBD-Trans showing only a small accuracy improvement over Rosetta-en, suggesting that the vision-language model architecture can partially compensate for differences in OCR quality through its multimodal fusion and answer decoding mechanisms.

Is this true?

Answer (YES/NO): YES